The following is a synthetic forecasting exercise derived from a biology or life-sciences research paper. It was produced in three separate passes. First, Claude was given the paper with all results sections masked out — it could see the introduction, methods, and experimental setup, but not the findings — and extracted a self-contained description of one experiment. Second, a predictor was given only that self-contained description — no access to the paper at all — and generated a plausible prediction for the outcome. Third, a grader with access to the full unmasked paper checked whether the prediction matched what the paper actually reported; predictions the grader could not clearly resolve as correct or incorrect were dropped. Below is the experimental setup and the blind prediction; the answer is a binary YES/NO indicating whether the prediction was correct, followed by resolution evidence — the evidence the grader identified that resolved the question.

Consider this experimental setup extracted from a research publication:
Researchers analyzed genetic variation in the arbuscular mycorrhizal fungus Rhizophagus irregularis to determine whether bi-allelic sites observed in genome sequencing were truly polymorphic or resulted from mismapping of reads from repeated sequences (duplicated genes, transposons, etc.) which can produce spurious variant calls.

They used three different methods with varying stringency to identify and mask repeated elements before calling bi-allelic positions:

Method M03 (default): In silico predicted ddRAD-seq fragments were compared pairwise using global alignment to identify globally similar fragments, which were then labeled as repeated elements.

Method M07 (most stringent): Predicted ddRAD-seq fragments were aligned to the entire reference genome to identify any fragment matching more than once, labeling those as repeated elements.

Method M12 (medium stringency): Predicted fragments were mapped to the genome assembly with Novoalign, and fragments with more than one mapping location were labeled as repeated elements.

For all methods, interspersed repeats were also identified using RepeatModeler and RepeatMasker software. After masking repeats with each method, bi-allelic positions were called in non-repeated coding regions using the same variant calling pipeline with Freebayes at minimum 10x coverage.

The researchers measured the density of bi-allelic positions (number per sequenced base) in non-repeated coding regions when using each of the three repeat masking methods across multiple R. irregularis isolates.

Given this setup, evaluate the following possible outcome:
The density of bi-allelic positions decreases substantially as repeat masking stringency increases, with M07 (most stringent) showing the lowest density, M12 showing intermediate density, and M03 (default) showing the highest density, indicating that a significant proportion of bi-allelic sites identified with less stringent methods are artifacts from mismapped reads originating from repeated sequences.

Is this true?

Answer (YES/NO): NO